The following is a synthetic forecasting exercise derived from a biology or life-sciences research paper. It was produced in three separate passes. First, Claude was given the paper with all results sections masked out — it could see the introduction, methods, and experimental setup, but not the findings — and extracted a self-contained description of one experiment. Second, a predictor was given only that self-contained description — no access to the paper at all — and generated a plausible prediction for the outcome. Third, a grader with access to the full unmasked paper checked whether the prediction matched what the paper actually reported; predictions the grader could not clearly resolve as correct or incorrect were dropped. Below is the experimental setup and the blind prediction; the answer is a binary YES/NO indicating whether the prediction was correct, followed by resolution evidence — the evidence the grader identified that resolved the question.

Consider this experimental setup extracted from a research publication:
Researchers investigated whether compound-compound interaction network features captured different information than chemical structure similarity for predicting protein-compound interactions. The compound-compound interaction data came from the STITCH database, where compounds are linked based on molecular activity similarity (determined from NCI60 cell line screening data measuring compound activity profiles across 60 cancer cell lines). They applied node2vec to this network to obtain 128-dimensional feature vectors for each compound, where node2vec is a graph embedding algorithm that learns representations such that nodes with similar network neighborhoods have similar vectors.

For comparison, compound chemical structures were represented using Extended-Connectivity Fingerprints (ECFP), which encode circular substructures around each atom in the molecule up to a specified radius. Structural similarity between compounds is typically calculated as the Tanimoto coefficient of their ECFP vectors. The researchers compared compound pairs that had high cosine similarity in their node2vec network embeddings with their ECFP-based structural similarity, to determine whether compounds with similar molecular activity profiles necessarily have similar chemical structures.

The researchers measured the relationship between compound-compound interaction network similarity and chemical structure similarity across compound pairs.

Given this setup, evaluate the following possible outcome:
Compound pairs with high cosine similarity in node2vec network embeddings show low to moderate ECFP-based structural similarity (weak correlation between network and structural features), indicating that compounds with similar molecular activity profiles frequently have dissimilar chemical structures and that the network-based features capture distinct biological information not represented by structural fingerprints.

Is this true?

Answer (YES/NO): YES